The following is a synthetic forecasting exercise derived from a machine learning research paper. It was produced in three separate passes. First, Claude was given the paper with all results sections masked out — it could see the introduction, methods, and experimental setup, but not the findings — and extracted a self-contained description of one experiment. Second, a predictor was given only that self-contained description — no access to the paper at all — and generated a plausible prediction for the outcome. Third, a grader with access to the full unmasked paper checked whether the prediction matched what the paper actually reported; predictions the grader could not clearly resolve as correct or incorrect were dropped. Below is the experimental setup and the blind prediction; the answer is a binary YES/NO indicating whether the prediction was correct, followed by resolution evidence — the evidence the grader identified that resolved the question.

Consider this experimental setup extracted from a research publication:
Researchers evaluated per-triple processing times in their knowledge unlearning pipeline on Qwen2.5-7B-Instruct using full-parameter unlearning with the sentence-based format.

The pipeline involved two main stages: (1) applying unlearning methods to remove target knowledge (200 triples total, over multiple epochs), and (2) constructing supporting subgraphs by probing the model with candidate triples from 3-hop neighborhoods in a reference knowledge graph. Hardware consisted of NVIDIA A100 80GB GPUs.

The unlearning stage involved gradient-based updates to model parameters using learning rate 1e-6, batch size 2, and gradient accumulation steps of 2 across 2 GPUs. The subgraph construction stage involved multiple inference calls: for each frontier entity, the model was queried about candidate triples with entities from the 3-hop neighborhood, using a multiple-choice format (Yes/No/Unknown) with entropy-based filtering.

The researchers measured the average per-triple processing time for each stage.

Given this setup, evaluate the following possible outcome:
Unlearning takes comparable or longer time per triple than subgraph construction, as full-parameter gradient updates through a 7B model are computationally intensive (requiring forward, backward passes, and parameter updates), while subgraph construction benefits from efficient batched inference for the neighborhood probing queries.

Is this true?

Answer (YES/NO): YES